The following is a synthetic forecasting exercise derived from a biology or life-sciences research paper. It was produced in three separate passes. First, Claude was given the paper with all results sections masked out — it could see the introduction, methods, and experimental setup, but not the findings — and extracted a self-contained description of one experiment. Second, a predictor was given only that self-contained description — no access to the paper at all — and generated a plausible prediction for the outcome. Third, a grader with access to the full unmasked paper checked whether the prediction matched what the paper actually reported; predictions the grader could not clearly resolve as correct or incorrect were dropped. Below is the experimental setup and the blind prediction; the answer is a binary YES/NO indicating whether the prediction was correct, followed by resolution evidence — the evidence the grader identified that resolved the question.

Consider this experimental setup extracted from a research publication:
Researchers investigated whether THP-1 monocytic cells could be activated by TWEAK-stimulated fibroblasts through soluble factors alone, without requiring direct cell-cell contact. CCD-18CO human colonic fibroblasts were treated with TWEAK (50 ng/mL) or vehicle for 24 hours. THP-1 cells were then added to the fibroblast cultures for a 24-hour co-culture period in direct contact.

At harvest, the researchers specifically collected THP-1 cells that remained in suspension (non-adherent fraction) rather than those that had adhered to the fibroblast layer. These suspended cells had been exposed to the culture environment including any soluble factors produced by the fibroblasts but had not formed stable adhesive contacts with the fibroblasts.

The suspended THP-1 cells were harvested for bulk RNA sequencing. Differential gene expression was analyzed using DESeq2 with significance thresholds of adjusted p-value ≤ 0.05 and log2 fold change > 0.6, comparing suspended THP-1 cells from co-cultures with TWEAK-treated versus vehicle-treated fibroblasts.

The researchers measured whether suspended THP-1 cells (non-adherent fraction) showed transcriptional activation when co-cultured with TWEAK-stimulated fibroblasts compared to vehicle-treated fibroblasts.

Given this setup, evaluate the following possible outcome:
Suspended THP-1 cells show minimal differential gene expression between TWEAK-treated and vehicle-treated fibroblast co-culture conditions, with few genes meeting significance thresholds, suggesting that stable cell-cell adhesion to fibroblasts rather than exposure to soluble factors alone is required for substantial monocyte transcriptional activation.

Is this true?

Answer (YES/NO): NO